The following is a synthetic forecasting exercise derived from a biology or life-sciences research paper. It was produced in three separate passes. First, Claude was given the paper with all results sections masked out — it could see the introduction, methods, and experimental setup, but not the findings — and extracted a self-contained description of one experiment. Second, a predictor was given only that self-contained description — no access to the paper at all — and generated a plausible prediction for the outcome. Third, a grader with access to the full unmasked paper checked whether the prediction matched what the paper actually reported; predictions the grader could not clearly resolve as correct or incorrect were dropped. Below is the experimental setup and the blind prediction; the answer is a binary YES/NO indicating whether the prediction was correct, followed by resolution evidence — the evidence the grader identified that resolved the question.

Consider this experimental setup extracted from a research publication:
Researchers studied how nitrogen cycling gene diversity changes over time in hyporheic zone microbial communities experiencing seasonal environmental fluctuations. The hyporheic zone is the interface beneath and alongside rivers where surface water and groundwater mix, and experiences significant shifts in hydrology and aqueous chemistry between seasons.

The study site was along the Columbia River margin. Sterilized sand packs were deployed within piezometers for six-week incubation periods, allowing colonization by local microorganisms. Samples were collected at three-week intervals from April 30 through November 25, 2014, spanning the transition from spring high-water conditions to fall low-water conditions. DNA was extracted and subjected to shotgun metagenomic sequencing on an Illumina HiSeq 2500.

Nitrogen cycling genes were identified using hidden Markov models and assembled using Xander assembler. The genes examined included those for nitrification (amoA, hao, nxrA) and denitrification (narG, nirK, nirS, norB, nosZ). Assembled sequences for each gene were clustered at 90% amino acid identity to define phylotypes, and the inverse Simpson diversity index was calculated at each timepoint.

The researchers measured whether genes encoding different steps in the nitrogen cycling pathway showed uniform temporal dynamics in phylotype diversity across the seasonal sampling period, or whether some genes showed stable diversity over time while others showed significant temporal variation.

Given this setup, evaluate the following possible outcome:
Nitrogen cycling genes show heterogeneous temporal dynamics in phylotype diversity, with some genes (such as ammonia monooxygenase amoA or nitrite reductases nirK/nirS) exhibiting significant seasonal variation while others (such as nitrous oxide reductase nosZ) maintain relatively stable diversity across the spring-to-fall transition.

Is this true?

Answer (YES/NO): YES